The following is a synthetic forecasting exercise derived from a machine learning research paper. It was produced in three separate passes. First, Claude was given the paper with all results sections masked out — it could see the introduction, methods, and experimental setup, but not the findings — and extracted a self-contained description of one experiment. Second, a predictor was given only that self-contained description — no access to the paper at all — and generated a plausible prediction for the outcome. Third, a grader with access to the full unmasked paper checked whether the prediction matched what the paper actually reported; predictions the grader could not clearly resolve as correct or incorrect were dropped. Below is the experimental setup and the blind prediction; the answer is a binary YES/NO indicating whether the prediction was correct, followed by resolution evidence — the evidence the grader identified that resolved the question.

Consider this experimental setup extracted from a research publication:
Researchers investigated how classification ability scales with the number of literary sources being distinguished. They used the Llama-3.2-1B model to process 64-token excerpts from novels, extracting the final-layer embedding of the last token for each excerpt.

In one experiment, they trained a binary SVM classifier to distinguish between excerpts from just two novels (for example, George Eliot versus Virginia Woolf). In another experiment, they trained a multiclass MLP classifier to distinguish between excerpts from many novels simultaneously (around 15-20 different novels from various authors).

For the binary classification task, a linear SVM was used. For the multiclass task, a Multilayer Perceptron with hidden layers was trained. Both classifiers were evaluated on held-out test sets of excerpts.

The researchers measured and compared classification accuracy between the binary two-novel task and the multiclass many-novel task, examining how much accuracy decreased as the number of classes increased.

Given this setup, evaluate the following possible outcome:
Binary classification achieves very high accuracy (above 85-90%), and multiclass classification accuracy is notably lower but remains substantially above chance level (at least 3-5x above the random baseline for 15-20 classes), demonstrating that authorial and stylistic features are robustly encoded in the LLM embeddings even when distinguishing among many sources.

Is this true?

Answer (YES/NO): YES